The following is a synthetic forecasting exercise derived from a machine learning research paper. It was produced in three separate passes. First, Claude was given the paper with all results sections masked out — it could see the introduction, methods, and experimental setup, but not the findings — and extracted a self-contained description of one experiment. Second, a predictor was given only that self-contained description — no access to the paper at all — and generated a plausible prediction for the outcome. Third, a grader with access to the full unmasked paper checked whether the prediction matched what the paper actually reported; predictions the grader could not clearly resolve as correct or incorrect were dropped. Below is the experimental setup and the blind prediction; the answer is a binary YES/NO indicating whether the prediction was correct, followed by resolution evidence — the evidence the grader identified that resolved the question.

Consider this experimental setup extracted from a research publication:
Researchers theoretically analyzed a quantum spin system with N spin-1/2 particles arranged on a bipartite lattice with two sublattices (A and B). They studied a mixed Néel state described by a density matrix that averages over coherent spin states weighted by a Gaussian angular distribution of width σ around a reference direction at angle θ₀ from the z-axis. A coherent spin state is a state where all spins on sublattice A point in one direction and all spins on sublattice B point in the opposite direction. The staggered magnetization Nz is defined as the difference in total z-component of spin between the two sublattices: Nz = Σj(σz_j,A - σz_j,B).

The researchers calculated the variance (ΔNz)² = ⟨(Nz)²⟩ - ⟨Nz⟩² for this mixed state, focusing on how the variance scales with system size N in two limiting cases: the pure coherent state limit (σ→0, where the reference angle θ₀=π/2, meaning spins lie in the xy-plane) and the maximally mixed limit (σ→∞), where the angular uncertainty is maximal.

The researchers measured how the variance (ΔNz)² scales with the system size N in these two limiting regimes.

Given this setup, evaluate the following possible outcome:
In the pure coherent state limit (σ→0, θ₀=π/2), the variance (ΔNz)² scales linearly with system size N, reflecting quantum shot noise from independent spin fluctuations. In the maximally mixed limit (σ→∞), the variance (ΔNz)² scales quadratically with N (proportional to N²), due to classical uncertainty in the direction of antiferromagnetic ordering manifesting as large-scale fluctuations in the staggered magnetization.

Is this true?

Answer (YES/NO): YES